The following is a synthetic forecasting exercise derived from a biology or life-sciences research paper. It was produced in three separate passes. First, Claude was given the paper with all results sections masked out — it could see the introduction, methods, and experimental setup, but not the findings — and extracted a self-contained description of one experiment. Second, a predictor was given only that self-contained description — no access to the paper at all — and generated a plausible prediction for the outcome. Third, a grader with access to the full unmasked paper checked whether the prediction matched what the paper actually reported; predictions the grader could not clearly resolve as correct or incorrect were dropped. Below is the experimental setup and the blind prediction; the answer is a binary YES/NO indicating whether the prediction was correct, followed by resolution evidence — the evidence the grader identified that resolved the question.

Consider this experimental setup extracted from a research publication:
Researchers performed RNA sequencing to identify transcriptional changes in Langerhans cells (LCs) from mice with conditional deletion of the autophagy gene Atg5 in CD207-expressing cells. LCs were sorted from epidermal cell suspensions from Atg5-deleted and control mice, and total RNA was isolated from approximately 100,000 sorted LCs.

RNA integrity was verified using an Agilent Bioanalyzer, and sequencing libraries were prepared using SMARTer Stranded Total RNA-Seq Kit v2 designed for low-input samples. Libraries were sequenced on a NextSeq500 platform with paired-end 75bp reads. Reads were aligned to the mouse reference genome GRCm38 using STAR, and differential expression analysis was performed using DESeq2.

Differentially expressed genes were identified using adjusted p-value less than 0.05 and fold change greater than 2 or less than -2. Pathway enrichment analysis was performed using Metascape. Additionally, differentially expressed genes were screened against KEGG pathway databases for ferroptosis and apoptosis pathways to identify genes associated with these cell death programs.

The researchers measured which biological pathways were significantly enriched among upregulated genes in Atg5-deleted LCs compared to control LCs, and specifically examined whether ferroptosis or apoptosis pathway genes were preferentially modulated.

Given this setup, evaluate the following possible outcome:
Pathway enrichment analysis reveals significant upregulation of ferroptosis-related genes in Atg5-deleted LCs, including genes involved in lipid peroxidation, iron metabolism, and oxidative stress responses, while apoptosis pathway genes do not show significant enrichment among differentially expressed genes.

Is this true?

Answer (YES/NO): NO